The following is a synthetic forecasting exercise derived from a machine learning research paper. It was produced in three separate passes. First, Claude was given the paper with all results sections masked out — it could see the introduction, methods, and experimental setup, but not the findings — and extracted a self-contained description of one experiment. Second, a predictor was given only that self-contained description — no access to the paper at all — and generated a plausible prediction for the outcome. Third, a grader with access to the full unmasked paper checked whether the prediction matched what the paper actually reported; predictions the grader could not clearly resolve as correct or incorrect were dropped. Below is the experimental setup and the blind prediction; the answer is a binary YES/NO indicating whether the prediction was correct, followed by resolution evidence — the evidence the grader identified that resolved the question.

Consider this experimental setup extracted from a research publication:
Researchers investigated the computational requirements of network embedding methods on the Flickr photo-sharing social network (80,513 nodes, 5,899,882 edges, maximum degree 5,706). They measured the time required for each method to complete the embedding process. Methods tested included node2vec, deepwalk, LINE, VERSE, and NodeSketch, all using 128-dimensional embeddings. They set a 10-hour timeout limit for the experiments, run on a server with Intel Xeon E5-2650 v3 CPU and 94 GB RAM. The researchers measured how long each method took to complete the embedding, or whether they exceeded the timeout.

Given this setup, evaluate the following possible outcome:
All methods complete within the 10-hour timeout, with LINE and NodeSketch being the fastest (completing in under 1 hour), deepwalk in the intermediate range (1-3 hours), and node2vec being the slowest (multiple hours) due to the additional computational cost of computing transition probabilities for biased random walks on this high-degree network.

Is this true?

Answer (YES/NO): NO